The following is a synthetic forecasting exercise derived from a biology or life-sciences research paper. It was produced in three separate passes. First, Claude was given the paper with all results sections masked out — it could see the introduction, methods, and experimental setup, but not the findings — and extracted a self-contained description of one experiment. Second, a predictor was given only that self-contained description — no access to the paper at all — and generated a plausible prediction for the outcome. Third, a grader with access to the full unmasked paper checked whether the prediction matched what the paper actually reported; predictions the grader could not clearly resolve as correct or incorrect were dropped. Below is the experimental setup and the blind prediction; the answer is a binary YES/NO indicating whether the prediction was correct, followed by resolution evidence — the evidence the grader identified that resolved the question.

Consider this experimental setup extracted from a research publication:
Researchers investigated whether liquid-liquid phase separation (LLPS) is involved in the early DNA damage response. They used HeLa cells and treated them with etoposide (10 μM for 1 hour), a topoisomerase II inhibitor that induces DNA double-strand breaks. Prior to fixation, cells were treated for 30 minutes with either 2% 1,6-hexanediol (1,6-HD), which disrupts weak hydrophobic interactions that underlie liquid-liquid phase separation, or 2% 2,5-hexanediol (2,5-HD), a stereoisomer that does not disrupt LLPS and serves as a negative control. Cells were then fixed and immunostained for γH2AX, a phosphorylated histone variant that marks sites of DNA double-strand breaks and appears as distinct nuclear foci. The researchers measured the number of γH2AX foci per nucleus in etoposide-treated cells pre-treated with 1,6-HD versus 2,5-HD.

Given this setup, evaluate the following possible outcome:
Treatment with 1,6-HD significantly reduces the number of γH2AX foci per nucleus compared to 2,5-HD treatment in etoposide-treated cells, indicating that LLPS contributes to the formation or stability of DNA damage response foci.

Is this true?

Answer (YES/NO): YES